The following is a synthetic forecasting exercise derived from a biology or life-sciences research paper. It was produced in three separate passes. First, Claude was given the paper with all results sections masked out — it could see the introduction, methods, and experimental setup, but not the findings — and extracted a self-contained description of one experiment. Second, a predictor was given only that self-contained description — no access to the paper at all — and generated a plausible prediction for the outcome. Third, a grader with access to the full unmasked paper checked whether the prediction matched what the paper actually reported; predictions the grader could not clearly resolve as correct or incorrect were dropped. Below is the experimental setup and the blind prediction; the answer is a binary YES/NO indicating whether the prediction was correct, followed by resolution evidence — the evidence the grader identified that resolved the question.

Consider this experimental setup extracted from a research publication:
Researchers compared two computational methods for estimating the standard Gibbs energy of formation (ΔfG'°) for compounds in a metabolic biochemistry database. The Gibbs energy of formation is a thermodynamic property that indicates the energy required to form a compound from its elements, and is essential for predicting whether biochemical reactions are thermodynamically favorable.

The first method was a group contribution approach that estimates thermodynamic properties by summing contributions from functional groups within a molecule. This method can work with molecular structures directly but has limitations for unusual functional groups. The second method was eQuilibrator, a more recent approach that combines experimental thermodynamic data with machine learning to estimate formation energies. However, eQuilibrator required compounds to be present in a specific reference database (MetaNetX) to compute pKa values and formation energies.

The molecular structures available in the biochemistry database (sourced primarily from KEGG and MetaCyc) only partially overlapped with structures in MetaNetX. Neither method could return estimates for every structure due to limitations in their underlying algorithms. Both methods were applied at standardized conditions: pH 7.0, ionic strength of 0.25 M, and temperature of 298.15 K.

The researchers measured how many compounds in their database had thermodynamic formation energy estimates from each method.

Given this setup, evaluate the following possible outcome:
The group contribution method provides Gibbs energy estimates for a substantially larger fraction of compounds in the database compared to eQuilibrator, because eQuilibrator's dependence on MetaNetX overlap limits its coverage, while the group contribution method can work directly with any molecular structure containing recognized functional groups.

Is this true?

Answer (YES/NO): NO